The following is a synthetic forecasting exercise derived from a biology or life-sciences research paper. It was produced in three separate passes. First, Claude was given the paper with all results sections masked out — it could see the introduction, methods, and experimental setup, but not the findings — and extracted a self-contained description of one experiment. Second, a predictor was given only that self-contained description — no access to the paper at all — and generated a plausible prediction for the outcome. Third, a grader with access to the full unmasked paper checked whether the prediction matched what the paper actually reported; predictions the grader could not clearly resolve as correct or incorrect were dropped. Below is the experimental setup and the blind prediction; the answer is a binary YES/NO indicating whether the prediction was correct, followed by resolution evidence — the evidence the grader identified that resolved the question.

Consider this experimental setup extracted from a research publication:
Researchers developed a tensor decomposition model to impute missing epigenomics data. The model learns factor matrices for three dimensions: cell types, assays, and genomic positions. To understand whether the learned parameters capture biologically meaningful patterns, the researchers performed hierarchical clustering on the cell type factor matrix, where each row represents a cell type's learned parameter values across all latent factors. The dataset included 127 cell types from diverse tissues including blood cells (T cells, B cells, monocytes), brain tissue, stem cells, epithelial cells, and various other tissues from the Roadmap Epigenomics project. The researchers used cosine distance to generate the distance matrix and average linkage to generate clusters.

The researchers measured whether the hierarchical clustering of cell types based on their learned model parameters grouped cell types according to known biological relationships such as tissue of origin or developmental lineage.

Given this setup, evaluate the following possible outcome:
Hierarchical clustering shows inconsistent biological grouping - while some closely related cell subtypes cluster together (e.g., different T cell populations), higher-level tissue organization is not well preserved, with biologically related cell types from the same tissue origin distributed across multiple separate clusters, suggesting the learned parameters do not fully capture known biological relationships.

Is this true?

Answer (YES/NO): NO